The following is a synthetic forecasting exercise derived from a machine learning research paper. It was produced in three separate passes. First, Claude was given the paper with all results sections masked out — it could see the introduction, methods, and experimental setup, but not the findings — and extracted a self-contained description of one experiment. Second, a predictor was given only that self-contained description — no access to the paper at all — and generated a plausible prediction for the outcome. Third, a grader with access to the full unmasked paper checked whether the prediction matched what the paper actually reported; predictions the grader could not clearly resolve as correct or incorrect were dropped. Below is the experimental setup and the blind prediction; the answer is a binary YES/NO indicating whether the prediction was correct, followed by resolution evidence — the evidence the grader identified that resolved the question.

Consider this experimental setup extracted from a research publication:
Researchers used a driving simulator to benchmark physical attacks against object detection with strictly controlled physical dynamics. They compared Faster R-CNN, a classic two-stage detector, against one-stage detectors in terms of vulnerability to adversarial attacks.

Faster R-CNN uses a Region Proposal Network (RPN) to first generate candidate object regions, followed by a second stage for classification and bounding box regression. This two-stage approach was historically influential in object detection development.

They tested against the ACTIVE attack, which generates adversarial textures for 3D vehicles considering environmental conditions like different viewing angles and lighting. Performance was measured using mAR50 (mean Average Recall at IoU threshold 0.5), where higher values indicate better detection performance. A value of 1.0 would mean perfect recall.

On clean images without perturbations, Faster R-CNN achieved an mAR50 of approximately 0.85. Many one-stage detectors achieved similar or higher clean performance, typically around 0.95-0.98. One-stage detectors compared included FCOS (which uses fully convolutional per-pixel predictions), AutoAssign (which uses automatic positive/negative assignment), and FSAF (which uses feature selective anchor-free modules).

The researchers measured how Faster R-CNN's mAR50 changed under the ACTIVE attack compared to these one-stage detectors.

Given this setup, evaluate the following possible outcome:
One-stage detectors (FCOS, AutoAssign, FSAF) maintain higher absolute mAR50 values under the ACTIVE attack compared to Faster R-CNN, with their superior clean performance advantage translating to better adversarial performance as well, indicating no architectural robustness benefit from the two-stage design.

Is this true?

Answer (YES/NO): YES